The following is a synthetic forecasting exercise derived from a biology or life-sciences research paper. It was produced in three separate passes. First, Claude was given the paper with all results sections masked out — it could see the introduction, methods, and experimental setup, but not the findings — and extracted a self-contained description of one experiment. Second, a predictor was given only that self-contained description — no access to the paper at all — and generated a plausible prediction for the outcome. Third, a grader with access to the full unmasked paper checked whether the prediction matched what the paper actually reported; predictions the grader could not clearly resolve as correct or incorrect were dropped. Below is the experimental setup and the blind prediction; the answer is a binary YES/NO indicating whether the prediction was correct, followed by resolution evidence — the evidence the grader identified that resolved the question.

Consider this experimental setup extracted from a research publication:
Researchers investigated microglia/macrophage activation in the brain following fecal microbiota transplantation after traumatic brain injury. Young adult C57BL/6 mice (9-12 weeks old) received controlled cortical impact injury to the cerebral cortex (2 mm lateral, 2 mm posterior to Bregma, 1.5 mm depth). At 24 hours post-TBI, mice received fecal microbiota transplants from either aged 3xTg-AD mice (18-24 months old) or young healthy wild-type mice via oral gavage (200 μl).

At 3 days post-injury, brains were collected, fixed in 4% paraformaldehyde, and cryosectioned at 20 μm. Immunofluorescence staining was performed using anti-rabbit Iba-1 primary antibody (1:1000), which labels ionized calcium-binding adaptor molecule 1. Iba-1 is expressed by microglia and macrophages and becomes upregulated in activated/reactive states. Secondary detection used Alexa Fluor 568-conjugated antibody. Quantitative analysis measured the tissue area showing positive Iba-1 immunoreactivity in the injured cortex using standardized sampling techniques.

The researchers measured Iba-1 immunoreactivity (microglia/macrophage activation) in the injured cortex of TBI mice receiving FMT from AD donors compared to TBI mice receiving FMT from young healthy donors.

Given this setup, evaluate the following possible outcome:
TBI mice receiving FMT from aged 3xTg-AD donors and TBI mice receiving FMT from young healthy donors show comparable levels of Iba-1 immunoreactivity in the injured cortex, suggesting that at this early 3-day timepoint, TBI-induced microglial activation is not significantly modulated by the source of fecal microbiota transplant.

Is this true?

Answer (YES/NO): NO